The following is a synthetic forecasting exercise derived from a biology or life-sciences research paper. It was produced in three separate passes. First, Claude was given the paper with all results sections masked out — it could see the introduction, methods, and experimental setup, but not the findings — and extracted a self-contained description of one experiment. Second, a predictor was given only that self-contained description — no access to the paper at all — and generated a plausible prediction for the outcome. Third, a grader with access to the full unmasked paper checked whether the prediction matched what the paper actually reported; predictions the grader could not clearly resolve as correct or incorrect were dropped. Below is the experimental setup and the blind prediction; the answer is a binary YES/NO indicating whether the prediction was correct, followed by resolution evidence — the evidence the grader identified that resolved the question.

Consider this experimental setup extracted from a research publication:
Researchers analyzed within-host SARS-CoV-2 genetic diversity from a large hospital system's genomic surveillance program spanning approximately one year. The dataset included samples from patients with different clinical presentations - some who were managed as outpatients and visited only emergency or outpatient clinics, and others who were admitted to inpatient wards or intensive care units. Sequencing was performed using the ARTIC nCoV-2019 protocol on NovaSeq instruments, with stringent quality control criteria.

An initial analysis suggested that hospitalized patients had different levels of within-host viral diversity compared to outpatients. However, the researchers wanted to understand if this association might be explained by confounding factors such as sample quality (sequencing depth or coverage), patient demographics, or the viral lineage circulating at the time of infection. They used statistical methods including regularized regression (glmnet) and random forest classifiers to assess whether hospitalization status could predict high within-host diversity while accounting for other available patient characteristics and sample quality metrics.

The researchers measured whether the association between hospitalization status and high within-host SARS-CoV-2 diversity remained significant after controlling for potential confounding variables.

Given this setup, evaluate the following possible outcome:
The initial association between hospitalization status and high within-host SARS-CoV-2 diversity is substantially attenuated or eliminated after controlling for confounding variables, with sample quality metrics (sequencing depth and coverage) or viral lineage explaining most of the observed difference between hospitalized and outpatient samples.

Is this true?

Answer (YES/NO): NO